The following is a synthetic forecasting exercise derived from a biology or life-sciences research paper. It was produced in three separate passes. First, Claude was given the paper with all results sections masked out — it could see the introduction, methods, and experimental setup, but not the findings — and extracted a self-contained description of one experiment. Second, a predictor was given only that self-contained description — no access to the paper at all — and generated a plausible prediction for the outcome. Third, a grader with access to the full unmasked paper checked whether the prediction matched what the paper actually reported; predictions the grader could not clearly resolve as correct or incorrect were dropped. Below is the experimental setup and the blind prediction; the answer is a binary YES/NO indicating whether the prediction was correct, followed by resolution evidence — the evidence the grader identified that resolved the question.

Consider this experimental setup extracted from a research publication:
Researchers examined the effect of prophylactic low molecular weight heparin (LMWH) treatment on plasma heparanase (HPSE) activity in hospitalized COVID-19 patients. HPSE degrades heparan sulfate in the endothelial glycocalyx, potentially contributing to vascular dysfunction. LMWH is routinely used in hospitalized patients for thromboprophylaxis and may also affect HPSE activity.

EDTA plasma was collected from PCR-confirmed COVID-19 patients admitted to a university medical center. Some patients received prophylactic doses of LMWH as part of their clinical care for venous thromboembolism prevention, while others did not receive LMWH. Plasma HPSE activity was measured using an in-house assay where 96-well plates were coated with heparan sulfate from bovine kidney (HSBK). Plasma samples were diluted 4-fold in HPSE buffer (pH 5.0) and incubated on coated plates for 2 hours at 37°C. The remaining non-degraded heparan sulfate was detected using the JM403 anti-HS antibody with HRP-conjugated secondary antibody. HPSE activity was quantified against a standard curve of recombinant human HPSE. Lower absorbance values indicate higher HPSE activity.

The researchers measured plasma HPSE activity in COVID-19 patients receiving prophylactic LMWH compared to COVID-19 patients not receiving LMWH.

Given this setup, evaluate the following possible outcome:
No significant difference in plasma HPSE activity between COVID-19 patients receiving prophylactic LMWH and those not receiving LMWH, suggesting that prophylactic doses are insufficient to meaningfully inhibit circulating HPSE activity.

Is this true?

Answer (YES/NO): NO